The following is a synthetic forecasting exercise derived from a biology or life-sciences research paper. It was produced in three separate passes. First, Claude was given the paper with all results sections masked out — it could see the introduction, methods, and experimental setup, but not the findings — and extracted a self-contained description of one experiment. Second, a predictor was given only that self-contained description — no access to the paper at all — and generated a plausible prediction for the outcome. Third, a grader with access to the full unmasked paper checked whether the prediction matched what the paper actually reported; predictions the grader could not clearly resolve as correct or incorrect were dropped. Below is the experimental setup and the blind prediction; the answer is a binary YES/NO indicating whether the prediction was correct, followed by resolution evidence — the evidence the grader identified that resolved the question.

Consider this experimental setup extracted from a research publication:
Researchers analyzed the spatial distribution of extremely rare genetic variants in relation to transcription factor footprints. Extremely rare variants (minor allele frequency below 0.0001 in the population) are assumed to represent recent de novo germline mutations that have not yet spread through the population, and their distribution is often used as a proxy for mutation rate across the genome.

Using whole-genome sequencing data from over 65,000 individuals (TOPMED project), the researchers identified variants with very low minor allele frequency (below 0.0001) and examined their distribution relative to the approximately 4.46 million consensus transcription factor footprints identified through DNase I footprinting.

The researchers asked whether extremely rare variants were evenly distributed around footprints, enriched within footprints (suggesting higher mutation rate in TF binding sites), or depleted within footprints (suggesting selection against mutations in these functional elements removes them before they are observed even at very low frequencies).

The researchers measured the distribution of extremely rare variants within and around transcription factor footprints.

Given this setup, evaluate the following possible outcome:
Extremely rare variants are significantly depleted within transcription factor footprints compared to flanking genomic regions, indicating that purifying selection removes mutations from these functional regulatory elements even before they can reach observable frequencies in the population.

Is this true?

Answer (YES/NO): NO